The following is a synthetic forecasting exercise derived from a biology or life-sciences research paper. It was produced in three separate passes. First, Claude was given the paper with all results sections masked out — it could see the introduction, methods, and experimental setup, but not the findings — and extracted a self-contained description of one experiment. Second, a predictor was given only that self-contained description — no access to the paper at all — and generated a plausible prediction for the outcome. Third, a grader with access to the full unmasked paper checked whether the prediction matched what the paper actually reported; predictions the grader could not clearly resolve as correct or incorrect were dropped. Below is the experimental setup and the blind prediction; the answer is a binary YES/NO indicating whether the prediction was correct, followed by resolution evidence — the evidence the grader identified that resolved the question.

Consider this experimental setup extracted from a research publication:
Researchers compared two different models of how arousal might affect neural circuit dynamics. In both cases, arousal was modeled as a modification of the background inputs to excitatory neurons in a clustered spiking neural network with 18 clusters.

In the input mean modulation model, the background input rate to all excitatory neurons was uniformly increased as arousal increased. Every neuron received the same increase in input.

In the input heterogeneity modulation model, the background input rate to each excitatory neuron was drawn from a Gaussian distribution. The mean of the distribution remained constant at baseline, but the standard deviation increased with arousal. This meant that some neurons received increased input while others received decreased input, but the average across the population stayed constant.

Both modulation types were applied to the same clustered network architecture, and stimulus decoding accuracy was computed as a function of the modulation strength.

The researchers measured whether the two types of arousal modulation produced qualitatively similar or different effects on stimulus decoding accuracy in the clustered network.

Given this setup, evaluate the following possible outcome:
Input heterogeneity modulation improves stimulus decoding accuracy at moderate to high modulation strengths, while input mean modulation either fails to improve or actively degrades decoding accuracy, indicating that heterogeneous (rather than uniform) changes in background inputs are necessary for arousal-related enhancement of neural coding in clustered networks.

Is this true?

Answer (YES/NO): NO